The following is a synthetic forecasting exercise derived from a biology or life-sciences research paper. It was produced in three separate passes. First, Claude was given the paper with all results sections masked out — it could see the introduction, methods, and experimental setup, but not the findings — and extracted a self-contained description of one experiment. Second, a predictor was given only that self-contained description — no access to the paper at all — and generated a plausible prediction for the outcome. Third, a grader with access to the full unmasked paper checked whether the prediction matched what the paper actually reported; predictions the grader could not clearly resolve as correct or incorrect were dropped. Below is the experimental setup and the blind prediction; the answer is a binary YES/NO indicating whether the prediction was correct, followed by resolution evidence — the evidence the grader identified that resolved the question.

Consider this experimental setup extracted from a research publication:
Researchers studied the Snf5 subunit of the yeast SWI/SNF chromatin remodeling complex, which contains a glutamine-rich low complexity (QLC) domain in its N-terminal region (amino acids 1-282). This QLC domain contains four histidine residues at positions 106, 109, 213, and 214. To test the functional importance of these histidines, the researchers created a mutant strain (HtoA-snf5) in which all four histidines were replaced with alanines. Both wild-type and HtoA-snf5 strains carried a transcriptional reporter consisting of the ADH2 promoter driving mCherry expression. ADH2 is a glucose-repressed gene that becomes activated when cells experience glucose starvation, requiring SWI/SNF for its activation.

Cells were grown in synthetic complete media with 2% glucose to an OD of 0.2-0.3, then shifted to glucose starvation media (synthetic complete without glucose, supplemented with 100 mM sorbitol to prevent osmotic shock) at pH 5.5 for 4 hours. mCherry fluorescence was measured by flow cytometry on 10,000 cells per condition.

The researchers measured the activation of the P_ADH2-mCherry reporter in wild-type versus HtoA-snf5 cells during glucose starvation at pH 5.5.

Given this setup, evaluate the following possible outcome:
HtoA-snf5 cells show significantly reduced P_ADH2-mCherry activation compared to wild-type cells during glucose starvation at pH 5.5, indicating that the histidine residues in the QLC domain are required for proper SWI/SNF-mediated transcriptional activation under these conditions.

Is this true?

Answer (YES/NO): YES